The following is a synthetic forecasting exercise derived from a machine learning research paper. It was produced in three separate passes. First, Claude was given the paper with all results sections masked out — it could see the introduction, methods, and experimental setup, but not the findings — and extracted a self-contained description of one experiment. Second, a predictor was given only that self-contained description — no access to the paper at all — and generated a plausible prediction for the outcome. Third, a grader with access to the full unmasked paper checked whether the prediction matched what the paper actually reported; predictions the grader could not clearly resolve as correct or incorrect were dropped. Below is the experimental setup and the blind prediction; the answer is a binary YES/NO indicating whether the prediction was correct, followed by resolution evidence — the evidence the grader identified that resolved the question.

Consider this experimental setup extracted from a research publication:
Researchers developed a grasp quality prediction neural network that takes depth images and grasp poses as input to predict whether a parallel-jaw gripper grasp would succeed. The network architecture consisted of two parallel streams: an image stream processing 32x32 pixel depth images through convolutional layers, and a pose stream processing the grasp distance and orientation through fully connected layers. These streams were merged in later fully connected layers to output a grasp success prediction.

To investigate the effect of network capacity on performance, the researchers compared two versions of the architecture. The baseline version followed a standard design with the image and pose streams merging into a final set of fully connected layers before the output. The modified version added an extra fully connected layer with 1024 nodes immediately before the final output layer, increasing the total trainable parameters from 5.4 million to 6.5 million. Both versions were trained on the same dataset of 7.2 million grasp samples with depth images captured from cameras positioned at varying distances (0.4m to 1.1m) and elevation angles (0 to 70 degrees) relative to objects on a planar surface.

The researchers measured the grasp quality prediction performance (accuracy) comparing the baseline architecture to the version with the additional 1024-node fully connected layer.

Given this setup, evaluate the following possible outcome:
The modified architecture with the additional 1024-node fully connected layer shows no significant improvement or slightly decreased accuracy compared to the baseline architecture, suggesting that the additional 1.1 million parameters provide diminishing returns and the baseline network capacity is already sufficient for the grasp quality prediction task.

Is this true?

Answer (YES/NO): NO